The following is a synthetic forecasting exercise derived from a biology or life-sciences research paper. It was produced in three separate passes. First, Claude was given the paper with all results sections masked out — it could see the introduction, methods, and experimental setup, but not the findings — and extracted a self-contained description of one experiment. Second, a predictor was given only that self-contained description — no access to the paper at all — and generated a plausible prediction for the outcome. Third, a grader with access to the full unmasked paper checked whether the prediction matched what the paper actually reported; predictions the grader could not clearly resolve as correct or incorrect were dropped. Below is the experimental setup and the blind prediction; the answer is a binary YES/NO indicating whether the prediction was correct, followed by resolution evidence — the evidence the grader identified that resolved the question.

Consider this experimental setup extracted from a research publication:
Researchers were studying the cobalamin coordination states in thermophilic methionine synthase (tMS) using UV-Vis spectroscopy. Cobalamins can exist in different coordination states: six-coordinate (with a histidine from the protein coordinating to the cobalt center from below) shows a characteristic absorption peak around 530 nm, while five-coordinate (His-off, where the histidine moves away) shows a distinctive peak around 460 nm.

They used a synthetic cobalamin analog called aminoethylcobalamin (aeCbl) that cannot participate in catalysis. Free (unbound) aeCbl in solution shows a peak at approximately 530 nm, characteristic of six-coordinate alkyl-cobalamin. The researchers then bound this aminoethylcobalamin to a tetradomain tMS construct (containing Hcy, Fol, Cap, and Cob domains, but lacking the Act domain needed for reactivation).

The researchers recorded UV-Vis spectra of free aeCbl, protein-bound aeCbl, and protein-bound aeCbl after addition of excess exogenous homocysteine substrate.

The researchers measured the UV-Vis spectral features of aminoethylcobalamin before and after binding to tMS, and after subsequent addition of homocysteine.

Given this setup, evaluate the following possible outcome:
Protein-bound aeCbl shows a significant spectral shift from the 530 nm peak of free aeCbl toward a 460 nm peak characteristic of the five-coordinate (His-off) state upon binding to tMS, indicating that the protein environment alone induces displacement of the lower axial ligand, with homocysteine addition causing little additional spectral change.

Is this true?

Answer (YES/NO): NO